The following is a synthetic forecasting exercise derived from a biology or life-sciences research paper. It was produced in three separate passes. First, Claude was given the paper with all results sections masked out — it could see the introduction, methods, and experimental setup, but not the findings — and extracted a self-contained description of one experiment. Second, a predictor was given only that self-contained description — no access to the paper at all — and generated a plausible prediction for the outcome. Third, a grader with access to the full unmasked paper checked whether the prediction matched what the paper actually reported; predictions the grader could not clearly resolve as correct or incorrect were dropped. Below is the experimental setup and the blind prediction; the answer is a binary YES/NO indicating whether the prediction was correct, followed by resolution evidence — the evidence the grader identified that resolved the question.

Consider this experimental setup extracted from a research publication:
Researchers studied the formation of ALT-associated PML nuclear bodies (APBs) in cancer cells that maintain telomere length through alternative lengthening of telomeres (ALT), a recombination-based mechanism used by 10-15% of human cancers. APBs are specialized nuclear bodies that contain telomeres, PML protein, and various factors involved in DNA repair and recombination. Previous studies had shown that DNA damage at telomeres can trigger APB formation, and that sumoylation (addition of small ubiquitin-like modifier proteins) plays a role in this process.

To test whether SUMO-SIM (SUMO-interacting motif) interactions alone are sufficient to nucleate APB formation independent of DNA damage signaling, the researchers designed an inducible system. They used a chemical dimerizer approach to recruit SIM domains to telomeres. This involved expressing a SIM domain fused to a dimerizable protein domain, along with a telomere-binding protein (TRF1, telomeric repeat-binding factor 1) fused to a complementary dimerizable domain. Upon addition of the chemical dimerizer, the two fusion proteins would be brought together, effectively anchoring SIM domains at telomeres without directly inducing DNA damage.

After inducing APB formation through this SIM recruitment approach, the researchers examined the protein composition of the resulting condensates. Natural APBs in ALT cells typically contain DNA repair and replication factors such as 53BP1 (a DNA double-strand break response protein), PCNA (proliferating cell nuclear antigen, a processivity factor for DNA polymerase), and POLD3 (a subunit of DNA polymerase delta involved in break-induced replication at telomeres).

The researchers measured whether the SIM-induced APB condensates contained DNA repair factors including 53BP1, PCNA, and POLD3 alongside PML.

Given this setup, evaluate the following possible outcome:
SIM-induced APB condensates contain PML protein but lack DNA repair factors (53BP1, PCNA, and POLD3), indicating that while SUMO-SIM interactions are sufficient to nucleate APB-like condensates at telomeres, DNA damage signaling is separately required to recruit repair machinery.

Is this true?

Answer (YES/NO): YES